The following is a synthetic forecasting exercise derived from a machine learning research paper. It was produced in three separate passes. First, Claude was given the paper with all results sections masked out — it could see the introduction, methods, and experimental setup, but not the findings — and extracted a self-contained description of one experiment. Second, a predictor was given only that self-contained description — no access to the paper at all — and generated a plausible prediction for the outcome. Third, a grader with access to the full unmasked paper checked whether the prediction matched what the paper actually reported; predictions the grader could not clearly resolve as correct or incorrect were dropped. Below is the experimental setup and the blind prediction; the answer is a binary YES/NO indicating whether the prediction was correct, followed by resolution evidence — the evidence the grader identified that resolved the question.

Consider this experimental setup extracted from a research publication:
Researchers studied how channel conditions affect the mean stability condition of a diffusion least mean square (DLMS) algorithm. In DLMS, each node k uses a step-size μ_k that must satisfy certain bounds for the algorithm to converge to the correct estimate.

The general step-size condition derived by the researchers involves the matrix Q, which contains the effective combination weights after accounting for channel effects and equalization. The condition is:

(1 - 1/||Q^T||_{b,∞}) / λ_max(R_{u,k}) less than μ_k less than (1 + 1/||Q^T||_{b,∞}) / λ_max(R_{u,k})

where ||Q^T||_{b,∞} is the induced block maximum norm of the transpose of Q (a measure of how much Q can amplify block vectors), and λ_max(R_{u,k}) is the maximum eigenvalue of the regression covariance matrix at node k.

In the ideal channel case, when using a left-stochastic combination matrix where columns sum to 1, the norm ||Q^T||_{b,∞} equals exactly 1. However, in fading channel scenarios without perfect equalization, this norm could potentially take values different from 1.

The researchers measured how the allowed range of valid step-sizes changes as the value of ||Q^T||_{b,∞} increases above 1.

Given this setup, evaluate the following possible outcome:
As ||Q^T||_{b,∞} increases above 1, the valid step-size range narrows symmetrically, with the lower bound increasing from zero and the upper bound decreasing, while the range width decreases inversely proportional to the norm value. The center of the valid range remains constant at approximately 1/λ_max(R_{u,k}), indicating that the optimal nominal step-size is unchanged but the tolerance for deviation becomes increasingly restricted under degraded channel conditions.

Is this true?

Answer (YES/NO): NO